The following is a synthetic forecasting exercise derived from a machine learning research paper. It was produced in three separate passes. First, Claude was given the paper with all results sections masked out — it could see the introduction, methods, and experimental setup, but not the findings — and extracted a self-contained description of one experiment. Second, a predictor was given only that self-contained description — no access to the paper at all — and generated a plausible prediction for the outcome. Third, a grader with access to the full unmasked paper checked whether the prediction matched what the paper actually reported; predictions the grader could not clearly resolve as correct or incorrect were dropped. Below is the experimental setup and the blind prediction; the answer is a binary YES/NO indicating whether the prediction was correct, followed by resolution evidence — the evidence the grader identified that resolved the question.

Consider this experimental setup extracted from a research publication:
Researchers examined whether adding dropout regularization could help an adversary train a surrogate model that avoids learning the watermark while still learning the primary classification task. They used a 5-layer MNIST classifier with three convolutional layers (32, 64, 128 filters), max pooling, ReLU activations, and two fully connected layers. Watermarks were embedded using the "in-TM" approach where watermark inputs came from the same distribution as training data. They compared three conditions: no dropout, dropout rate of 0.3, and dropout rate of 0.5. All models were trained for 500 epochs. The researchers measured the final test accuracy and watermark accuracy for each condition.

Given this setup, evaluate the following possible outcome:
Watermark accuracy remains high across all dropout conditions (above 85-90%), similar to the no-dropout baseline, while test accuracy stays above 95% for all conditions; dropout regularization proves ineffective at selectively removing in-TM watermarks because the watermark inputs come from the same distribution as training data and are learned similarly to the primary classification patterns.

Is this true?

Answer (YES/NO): NO